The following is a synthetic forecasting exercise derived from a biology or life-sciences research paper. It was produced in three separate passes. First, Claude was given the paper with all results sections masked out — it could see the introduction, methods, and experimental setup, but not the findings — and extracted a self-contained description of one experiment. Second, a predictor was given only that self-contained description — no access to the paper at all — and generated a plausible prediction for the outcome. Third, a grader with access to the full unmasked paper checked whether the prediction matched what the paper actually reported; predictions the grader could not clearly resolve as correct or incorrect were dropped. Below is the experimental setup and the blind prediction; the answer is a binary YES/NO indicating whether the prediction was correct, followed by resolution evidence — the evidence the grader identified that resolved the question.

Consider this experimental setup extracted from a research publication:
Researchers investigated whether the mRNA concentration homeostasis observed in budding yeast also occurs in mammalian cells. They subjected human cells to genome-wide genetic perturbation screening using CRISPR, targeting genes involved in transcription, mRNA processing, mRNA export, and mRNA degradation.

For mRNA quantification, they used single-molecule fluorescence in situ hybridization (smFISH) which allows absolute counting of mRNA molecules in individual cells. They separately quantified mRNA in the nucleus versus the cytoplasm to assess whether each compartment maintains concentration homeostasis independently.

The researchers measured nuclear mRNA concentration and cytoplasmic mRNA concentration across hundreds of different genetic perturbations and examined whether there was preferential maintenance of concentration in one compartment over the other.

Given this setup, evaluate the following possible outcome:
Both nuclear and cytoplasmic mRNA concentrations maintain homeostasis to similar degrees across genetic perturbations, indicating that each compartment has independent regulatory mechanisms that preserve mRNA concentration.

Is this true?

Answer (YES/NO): NO